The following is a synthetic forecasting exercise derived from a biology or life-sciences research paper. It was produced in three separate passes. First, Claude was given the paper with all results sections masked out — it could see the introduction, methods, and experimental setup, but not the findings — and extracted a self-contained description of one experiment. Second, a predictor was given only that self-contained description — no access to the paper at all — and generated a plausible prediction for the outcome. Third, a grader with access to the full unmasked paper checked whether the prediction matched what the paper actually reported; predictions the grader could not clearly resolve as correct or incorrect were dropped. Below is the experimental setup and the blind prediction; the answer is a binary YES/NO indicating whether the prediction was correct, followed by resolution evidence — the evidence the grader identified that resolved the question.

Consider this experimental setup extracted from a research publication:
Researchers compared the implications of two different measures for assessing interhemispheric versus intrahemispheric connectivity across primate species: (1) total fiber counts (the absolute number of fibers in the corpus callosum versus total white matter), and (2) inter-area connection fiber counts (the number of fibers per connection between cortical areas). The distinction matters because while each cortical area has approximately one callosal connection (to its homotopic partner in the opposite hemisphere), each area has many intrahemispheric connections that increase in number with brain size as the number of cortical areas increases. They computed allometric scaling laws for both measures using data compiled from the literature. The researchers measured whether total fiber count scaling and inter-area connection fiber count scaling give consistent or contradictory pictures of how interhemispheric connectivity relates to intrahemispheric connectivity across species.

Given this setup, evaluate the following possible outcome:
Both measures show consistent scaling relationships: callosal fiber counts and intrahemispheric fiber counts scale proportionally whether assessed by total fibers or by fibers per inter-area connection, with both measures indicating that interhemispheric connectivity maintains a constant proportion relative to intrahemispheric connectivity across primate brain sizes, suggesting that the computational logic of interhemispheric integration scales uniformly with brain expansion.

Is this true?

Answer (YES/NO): NO